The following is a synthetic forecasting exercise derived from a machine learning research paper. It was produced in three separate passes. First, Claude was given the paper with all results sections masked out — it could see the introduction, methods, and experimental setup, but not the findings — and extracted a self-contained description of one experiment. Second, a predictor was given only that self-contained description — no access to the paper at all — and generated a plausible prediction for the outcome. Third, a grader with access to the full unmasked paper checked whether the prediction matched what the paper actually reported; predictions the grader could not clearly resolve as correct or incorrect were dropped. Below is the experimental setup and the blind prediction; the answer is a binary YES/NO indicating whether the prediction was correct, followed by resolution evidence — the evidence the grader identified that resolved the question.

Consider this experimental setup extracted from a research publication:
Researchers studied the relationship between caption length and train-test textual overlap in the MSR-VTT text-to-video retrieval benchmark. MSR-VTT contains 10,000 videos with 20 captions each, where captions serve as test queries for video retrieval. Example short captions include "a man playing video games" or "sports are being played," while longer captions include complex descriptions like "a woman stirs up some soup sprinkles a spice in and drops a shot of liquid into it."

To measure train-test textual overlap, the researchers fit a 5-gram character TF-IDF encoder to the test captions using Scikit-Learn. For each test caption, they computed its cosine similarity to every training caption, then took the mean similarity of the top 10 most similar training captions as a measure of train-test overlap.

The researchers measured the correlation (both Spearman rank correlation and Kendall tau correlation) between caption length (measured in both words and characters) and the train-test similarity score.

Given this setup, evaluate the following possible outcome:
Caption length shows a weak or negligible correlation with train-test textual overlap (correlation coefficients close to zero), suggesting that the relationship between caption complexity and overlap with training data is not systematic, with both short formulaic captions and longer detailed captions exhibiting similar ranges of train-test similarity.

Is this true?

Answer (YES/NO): NO